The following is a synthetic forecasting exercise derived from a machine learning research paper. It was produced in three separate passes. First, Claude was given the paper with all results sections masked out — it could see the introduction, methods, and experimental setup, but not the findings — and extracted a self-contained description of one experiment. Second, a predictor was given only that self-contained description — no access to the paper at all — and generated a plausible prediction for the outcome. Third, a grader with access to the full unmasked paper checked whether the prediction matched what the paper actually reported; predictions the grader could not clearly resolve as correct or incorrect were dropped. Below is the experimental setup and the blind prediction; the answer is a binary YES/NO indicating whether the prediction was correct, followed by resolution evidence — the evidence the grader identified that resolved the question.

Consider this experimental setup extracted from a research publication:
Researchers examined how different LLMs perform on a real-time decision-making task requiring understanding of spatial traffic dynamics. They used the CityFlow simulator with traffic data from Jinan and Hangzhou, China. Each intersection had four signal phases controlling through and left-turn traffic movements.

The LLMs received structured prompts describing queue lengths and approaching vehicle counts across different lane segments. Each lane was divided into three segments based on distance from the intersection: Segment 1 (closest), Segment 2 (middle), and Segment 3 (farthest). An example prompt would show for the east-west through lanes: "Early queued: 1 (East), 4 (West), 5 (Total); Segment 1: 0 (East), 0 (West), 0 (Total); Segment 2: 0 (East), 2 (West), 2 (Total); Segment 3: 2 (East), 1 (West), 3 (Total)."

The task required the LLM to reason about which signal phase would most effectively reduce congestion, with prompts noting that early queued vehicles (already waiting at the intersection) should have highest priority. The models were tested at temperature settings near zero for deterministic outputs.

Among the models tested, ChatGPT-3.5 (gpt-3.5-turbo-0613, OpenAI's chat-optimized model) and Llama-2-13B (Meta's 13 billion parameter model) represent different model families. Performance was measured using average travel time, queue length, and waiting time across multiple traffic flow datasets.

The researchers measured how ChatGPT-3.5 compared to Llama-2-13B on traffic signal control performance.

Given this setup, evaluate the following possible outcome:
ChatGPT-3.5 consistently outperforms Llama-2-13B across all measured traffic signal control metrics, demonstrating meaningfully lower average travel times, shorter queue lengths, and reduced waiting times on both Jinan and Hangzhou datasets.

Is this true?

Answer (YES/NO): NO